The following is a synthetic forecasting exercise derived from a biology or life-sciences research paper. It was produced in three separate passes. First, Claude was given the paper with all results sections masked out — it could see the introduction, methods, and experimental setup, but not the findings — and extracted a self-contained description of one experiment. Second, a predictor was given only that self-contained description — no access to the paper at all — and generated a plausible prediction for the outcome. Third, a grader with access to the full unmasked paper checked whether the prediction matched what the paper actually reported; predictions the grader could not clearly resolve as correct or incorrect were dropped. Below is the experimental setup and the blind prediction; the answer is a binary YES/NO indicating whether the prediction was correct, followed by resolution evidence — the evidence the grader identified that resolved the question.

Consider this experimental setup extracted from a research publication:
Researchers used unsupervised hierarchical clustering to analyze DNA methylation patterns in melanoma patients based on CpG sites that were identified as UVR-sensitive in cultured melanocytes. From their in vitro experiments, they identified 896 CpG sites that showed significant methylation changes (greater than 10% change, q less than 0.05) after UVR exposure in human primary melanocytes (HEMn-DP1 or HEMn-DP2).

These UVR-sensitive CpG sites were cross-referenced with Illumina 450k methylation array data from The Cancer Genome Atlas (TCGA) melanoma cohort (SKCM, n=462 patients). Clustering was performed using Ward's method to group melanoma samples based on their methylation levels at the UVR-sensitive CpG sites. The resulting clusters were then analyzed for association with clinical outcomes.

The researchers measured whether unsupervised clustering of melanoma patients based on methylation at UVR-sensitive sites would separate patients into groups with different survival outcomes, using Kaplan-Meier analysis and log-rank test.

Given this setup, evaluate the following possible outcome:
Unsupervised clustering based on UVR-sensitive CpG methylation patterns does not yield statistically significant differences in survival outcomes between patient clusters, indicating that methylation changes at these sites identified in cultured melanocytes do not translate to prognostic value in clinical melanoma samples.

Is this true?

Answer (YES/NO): NO